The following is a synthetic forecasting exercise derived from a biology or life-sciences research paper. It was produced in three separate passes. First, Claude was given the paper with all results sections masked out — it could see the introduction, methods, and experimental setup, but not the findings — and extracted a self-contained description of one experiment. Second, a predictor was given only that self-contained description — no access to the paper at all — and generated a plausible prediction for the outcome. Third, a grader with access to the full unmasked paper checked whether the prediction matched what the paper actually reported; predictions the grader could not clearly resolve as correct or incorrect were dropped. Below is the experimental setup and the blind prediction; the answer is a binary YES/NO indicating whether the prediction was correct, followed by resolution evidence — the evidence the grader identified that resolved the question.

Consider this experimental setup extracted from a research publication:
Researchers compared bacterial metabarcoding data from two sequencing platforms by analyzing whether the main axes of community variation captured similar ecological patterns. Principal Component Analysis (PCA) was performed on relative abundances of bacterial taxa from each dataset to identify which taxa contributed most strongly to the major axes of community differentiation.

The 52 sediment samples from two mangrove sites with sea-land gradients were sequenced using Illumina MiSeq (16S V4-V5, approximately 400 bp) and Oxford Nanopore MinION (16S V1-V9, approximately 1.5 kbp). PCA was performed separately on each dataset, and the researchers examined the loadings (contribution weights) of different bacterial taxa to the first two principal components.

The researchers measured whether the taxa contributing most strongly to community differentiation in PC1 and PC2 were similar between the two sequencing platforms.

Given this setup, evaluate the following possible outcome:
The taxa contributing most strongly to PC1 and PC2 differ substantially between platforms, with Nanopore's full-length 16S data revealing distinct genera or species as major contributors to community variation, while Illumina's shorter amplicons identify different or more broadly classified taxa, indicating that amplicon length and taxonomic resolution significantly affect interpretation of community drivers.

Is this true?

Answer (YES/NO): NO